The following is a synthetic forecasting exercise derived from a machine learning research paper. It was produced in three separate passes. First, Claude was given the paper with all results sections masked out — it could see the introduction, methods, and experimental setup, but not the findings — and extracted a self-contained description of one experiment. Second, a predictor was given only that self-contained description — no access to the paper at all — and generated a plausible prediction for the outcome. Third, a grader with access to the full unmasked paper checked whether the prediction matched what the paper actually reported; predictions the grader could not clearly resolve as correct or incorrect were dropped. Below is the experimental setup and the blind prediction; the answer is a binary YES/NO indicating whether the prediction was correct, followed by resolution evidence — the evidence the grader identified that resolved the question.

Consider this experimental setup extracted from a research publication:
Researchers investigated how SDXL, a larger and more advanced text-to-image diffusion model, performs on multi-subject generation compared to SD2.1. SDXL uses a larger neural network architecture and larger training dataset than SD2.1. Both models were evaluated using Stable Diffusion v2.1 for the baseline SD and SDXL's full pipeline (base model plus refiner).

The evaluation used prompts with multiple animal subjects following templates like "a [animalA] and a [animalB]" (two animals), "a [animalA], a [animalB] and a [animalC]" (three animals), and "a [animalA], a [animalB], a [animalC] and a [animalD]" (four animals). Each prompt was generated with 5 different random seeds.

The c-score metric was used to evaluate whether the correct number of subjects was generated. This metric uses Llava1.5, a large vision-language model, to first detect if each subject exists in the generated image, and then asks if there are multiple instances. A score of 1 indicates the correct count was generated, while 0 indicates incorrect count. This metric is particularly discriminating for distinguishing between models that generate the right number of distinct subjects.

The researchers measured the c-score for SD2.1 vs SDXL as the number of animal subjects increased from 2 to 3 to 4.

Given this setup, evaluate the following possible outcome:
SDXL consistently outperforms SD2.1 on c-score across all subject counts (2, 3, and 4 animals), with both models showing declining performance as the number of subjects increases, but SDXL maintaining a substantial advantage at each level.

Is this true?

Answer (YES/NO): NO